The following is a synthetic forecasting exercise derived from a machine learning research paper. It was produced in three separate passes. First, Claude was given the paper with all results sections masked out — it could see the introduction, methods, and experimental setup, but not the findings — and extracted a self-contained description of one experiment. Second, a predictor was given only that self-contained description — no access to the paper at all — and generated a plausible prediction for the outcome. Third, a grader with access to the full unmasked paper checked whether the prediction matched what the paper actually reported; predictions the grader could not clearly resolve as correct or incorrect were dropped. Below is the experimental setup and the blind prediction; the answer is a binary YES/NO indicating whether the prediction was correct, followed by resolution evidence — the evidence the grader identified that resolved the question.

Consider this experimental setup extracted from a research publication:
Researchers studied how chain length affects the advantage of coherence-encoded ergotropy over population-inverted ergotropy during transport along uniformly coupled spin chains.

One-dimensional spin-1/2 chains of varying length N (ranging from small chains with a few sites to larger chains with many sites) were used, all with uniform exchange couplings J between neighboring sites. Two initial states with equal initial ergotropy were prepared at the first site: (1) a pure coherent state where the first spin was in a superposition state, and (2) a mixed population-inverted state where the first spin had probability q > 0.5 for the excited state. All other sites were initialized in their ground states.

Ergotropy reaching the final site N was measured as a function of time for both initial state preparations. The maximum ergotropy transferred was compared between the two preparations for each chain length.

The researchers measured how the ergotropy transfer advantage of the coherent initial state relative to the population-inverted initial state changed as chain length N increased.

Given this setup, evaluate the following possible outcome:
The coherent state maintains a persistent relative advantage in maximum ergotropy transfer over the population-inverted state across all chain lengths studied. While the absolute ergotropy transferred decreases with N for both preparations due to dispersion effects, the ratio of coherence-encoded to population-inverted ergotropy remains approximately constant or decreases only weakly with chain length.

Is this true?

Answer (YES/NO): NO